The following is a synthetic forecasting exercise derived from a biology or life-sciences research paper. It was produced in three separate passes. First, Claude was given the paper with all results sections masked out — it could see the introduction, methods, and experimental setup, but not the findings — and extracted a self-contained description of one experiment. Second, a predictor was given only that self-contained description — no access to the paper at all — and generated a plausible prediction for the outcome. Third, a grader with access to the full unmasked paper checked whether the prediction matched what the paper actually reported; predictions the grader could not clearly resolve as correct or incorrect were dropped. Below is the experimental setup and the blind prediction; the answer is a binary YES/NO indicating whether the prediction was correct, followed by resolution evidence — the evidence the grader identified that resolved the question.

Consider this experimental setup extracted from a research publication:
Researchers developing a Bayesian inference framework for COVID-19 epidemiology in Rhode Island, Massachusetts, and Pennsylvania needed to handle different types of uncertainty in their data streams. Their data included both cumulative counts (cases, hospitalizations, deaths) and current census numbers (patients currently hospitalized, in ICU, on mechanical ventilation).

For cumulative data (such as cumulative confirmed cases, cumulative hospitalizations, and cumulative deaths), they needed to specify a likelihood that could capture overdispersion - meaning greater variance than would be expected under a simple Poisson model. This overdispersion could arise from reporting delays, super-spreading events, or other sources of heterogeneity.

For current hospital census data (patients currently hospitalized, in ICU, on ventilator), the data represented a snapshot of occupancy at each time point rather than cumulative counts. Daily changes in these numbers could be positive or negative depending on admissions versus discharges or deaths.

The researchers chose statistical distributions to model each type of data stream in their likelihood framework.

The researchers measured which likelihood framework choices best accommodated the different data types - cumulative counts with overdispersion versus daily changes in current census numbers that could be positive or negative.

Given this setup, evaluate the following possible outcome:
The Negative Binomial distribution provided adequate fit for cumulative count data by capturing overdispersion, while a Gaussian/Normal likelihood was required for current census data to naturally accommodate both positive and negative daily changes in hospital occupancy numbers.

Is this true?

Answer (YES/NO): YES